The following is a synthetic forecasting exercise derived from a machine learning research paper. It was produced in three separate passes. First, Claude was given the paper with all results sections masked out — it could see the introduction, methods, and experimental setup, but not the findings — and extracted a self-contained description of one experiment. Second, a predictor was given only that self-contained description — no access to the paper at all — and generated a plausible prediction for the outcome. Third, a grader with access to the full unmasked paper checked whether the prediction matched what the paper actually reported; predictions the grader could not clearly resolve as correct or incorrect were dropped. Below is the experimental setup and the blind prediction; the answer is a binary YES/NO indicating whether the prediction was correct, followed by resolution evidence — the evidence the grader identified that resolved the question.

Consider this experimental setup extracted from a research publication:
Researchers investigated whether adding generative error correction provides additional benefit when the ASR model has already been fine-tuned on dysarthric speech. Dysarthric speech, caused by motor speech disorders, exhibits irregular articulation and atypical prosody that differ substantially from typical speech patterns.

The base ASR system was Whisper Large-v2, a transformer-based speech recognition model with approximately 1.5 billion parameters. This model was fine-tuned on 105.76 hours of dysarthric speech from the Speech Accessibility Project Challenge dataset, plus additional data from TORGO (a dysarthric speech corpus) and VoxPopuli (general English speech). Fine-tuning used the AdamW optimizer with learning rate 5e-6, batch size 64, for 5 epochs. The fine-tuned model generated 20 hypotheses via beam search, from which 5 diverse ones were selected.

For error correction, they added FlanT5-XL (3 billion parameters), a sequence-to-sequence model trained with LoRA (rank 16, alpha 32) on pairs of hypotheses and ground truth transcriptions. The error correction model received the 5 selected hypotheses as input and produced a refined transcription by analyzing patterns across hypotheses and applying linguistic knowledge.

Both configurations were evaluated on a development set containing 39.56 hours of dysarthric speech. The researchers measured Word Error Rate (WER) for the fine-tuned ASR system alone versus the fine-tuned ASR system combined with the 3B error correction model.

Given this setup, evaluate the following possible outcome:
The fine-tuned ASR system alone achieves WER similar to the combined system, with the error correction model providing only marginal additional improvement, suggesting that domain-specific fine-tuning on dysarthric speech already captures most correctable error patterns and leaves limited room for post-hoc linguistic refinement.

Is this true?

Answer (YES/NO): NO